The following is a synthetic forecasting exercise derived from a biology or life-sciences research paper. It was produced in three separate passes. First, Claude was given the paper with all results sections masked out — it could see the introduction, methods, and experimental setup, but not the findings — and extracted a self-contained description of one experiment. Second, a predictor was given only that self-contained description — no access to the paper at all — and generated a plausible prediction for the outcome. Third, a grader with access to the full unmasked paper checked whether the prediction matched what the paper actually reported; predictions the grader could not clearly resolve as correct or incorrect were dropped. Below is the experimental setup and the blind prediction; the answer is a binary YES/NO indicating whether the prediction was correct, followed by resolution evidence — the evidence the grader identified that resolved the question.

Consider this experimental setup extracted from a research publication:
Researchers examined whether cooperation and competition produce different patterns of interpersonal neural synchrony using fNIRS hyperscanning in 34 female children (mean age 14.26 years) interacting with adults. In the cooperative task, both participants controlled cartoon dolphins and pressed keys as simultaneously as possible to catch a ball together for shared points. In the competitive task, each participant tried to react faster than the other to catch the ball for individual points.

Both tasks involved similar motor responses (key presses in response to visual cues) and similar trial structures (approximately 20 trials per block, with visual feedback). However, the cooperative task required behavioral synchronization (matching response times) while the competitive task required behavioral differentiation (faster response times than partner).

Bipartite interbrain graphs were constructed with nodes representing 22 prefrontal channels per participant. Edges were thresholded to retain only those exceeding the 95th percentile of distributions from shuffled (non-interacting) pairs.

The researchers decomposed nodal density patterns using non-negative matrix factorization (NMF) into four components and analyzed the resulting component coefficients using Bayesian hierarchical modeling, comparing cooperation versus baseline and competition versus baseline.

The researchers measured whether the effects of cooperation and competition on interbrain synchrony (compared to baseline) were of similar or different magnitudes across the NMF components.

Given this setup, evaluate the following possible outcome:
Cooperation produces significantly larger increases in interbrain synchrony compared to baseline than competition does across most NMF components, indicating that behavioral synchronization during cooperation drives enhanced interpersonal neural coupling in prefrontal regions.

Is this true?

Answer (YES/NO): NO